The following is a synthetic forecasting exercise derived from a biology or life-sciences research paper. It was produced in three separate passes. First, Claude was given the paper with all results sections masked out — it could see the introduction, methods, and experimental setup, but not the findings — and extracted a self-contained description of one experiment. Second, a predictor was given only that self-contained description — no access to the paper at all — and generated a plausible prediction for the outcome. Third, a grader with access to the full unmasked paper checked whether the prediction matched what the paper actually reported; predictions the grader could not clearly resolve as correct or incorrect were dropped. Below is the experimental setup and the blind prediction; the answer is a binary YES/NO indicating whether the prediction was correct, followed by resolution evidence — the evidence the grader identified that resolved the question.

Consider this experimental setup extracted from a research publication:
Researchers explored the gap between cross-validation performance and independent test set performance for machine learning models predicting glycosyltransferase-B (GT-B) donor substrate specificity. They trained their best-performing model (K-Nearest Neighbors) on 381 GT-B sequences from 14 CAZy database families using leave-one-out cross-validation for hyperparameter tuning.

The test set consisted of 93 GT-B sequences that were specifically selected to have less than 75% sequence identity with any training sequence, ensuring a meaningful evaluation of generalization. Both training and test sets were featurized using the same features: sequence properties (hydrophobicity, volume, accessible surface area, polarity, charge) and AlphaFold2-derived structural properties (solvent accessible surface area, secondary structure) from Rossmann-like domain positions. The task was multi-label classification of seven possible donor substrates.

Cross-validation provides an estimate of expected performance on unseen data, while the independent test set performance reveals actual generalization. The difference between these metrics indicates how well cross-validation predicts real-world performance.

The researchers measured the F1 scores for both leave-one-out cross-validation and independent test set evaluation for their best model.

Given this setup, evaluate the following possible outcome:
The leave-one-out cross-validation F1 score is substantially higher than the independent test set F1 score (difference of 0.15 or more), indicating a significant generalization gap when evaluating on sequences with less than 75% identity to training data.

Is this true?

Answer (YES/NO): NO